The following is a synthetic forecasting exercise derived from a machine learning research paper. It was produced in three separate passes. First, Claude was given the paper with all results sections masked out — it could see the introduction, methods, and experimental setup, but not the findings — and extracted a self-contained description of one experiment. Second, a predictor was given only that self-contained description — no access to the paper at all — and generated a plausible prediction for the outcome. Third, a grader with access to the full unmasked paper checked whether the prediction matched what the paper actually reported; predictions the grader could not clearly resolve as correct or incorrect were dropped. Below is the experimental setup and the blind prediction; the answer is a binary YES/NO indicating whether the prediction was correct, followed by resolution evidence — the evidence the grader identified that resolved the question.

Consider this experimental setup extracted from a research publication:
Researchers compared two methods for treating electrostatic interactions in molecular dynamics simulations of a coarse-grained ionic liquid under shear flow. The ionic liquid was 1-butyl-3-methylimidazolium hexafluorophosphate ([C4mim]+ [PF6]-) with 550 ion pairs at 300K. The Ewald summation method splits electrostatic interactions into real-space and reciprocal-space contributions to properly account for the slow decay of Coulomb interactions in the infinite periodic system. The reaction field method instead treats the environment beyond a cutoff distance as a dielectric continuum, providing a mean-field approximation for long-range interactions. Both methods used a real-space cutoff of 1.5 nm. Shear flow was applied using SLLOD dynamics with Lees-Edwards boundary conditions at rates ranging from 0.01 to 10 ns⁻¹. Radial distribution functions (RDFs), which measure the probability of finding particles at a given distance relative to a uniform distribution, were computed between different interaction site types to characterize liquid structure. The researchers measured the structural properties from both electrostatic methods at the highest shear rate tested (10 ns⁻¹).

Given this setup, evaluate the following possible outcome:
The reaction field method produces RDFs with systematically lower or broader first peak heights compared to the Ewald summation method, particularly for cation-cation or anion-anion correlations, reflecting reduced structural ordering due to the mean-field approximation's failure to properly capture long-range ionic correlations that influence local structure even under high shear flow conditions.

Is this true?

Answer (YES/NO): NO